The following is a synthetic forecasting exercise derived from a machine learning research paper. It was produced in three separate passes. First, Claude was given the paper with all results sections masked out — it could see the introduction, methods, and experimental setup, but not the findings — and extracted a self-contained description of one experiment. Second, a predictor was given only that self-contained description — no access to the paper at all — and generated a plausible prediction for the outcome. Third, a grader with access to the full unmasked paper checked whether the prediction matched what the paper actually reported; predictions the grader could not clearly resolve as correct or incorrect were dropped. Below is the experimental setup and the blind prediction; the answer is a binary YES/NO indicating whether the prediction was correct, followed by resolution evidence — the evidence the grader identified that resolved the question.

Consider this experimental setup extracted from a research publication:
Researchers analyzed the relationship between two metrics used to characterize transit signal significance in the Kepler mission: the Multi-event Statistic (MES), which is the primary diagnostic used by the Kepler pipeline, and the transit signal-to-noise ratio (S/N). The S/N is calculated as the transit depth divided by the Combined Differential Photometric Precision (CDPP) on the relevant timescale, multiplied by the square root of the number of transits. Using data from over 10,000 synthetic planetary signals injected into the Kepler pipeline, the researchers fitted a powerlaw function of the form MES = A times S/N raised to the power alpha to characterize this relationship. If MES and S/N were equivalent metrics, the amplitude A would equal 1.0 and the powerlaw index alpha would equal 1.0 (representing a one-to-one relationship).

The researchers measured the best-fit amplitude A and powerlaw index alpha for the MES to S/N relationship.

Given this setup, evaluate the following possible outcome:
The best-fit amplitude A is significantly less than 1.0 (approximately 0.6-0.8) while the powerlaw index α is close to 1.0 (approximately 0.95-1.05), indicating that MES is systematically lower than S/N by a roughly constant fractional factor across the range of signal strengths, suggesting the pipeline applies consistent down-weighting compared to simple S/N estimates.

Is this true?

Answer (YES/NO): NO